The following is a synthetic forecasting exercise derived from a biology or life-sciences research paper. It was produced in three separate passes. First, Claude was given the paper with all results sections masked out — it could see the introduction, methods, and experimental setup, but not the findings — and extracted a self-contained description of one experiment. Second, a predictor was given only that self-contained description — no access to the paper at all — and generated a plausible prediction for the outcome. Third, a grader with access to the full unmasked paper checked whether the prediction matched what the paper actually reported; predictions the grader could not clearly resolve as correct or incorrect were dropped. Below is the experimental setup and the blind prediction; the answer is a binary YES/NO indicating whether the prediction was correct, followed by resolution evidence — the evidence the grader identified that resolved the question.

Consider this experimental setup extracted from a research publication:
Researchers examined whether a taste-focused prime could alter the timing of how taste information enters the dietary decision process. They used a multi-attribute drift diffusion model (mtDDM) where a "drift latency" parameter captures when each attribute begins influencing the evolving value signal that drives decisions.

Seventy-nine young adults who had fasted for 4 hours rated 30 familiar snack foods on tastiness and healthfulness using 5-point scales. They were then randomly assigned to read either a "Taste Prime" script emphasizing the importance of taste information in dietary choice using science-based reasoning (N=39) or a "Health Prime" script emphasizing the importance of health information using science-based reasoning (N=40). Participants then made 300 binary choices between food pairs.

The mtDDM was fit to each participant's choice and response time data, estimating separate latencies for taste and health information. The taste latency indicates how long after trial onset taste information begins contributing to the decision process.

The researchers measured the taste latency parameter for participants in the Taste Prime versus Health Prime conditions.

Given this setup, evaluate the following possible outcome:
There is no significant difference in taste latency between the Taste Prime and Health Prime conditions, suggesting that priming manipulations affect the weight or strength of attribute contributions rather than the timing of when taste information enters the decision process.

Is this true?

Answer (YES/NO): YES